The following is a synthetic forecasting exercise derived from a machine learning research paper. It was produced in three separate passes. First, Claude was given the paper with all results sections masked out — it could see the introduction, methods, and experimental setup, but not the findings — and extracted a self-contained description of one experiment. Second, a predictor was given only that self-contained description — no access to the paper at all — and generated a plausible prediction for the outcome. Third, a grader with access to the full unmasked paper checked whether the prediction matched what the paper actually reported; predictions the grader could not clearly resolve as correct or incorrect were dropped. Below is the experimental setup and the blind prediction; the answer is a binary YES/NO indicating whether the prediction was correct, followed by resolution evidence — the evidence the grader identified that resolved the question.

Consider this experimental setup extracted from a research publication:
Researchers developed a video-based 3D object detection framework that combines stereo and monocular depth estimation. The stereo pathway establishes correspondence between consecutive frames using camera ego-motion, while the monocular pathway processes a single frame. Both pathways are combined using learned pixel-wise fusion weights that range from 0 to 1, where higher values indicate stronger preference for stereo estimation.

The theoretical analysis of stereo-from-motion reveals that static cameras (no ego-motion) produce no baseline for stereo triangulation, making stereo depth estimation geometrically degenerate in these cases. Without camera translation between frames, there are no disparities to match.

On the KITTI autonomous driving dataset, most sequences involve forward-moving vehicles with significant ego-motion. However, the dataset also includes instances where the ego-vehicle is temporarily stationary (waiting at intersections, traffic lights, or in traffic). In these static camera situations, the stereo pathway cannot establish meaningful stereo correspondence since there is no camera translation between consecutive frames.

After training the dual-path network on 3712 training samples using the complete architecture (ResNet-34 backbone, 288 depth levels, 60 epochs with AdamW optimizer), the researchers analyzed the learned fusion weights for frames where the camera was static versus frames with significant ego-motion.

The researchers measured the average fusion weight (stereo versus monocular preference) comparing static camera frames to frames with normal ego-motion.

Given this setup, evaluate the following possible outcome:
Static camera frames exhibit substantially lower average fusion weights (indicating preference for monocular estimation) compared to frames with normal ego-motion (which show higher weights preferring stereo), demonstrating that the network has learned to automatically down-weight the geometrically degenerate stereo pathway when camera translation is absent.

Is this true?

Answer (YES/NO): YES